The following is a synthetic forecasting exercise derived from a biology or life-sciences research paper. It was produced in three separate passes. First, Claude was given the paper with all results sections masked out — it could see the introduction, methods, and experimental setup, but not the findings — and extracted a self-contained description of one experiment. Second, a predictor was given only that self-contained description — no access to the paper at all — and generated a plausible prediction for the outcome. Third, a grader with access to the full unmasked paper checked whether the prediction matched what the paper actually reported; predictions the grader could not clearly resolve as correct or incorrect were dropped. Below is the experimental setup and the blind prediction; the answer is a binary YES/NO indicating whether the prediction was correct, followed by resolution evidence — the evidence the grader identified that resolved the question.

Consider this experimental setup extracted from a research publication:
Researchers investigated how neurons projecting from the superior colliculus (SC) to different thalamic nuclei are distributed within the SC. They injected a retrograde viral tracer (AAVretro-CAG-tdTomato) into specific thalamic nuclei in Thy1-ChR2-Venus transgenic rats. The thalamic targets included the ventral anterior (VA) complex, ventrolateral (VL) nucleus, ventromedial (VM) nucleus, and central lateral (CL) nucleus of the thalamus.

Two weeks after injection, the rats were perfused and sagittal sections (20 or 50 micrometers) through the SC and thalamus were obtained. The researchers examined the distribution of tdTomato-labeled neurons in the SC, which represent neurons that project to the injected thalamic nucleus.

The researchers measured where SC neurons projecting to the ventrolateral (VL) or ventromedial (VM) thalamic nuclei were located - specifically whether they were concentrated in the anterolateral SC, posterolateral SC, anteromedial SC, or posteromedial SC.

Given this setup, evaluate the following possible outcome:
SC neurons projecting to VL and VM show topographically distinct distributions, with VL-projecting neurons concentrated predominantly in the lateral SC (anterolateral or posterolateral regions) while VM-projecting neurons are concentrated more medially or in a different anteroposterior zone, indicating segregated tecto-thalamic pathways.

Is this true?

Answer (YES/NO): NO